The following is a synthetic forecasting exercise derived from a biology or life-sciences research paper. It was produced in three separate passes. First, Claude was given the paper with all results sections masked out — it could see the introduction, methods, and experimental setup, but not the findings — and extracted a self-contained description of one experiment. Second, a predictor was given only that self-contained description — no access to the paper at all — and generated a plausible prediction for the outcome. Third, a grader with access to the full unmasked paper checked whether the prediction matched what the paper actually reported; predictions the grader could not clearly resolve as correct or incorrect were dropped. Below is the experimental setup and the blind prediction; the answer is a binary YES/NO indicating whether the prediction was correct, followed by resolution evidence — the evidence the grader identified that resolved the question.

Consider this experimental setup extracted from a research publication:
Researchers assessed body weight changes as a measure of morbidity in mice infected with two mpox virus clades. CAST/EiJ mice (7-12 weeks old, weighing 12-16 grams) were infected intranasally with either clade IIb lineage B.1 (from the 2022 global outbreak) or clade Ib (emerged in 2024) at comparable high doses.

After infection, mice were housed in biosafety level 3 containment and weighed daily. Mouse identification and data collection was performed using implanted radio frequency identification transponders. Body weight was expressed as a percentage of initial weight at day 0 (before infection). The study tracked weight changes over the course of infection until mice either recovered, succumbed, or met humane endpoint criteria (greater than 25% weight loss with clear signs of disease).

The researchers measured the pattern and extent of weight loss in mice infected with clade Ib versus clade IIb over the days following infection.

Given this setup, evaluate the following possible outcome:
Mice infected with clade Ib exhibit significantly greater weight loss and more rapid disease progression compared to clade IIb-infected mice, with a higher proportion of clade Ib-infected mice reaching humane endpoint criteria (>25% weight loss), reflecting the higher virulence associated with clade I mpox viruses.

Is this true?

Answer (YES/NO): YES